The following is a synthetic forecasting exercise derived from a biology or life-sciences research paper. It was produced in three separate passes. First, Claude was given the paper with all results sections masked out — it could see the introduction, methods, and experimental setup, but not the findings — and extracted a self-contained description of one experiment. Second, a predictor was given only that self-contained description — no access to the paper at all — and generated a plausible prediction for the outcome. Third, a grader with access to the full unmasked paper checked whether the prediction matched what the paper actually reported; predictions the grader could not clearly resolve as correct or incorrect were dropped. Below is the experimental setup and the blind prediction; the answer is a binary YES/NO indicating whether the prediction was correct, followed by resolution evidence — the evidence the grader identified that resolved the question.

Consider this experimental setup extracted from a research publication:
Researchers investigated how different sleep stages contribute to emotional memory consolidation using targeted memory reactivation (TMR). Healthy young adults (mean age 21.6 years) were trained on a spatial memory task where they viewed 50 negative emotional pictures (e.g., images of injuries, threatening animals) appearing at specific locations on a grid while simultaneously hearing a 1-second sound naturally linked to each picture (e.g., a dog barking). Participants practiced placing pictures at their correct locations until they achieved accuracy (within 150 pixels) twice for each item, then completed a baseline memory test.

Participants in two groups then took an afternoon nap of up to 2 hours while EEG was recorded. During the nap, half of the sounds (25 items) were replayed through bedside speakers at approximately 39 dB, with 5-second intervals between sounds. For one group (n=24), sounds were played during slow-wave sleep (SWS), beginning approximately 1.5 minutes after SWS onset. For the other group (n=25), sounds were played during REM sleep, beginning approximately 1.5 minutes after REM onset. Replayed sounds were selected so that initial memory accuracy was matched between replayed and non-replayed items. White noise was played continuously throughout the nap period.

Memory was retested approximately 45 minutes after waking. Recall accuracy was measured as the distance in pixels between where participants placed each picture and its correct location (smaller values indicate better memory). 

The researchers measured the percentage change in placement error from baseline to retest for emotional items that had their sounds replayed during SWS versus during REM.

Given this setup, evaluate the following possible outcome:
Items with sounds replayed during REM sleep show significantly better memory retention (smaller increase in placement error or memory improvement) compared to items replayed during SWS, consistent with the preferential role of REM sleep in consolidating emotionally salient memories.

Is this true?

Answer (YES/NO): NO